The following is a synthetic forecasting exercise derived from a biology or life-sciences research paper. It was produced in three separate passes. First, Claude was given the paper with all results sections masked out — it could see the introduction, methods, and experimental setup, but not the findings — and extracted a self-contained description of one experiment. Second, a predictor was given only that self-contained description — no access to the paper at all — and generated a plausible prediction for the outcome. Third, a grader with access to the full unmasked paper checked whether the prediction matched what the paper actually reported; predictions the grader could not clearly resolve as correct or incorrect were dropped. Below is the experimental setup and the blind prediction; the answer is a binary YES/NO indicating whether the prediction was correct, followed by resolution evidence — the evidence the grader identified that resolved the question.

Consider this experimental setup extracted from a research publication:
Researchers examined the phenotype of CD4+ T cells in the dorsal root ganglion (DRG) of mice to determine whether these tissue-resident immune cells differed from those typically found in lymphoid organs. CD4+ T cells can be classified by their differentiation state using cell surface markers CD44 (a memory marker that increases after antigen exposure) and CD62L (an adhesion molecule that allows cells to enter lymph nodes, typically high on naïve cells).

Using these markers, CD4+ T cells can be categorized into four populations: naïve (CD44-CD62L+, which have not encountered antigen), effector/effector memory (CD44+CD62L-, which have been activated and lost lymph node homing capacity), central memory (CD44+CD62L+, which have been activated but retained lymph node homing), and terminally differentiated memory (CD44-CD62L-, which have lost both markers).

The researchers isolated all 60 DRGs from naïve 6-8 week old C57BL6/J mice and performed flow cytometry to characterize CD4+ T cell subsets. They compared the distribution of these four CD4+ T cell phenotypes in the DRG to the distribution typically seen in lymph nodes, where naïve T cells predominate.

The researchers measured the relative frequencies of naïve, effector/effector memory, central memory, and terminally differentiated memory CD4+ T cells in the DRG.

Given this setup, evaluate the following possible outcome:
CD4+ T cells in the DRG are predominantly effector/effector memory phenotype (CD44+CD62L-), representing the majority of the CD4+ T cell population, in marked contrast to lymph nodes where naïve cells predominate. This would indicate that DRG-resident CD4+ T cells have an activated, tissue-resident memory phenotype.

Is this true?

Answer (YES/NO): NO